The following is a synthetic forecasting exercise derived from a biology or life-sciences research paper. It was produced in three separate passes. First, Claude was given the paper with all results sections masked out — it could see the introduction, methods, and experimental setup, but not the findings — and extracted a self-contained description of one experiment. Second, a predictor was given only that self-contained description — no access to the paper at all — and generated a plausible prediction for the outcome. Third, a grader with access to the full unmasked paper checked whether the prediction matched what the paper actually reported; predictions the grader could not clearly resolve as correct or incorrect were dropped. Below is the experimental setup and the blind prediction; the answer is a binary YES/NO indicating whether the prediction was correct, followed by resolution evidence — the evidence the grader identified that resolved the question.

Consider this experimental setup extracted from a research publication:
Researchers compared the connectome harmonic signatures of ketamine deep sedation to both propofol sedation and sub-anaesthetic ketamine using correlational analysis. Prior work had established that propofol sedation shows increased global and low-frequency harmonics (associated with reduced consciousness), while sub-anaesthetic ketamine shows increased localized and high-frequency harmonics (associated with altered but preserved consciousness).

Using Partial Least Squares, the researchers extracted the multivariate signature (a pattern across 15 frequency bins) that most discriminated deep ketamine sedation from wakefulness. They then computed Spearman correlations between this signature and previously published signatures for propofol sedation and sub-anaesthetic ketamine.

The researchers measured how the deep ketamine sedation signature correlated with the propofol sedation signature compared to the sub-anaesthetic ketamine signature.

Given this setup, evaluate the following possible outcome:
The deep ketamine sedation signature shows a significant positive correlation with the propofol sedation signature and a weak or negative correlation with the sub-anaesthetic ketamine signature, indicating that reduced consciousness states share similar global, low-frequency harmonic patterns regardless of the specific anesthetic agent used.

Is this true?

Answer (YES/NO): NO